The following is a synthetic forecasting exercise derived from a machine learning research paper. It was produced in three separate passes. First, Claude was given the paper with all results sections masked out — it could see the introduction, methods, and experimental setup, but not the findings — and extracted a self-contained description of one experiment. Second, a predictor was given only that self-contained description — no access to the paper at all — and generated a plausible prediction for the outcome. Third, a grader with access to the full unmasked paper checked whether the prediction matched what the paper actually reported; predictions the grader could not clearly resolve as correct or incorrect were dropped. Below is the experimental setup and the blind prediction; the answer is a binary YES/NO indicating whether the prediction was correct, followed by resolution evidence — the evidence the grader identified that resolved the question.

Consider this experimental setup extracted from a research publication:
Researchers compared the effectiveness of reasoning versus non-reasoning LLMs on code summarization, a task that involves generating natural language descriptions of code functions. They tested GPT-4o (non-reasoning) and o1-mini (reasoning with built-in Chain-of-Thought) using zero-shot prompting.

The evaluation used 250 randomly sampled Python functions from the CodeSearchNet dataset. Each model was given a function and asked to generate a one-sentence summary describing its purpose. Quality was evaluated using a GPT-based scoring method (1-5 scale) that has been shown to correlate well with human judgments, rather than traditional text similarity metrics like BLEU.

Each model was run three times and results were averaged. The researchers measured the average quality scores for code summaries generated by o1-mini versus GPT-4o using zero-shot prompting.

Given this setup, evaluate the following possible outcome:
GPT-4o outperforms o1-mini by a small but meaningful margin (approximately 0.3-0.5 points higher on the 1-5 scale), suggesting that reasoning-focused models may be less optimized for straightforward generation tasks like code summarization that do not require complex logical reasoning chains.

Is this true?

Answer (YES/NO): NO